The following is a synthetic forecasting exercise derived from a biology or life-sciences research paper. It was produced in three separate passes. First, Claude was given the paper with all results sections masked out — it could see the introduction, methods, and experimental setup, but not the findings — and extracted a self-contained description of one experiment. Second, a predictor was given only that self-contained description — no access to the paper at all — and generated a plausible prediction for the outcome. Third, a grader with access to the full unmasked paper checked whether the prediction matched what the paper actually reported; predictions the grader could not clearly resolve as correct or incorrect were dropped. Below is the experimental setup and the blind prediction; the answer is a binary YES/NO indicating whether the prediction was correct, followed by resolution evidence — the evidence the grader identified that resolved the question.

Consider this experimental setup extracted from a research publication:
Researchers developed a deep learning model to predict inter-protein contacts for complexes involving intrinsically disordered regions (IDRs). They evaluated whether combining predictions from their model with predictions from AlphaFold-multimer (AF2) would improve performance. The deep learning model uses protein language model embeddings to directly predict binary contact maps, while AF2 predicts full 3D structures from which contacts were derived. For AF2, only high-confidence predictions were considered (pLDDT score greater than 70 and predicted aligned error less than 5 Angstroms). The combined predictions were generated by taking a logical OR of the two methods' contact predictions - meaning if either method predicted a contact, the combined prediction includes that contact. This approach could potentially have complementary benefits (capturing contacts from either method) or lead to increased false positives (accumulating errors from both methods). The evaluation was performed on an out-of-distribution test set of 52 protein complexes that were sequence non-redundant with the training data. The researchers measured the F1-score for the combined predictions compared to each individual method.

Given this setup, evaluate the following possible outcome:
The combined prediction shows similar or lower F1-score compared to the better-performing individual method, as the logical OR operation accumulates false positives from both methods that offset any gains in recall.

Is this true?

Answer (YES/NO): NO